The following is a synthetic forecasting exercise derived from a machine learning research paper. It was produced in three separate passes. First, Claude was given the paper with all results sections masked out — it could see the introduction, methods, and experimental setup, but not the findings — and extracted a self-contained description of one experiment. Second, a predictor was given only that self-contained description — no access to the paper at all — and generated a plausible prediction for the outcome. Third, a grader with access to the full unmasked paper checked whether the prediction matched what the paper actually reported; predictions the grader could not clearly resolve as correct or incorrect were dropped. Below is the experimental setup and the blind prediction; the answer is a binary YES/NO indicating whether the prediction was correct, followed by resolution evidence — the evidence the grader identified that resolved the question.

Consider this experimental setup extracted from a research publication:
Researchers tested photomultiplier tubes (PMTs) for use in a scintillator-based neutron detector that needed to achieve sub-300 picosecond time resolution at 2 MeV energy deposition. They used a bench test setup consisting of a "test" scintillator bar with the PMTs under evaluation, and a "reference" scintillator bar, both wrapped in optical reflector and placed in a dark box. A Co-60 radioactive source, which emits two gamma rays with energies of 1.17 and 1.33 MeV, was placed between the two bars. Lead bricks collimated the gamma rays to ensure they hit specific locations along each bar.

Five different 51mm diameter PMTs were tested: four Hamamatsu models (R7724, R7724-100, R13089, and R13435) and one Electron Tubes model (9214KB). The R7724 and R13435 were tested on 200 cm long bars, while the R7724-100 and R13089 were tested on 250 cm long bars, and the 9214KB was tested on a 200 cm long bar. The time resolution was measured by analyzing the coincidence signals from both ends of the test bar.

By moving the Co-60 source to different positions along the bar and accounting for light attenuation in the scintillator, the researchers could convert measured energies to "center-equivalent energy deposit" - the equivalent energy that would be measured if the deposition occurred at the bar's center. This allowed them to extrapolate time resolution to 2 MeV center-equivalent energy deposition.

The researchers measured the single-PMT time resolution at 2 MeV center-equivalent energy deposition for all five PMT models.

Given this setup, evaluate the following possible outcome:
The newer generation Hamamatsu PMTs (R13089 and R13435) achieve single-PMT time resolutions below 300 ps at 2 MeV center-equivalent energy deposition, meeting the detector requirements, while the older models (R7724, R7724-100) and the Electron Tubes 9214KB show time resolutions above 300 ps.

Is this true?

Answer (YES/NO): NO